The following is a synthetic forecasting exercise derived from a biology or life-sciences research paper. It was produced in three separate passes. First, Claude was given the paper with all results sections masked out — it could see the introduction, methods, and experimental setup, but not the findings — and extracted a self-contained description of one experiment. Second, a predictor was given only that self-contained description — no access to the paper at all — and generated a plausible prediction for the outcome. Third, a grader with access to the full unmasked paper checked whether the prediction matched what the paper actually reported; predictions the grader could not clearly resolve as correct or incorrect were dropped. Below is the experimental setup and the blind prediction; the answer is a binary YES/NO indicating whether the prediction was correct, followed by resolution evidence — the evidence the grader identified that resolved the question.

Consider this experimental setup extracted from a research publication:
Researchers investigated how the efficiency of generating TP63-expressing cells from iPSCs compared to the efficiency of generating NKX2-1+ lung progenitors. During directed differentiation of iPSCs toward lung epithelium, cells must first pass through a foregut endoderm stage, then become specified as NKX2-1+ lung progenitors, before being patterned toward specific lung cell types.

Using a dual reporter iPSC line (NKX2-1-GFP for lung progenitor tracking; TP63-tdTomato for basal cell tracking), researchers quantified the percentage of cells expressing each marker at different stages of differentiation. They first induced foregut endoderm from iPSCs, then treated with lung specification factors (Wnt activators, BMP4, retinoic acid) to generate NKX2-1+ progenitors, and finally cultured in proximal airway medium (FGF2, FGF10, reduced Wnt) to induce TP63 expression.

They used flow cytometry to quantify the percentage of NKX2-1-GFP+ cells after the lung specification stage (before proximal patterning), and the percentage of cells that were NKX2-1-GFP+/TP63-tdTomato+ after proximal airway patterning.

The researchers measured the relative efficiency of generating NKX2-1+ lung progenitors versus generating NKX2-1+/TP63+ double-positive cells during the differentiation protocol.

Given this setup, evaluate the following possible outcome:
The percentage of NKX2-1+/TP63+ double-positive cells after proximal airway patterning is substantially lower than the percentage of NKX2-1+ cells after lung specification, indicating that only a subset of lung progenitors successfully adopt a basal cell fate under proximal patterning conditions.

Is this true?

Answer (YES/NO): NO